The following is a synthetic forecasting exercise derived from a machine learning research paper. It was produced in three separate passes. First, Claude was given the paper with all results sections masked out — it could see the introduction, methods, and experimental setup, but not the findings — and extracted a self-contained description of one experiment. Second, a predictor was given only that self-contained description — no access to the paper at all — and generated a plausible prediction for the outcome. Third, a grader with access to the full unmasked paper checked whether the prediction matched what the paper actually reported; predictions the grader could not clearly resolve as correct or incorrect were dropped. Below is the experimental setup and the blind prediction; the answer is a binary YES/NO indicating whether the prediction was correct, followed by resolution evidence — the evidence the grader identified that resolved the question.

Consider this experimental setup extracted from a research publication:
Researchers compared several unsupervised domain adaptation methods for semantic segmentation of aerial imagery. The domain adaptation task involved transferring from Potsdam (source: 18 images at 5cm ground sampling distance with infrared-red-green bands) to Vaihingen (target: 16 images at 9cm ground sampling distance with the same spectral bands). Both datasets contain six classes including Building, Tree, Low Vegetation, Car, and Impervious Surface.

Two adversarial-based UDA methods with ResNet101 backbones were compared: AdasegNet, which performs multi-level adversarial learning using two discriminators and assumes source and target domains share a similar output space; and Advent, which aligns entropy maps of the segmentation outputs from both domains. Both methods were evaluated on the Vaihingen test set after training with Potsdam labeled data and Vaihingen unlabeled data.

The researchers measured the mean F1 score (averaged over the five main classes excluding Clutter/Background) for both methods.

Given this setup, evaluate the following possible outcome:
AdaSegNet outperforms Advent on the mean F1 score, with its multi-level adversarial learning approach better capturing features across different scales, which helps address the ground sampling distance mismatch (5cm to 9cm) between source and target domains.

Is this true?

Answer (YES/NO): NO